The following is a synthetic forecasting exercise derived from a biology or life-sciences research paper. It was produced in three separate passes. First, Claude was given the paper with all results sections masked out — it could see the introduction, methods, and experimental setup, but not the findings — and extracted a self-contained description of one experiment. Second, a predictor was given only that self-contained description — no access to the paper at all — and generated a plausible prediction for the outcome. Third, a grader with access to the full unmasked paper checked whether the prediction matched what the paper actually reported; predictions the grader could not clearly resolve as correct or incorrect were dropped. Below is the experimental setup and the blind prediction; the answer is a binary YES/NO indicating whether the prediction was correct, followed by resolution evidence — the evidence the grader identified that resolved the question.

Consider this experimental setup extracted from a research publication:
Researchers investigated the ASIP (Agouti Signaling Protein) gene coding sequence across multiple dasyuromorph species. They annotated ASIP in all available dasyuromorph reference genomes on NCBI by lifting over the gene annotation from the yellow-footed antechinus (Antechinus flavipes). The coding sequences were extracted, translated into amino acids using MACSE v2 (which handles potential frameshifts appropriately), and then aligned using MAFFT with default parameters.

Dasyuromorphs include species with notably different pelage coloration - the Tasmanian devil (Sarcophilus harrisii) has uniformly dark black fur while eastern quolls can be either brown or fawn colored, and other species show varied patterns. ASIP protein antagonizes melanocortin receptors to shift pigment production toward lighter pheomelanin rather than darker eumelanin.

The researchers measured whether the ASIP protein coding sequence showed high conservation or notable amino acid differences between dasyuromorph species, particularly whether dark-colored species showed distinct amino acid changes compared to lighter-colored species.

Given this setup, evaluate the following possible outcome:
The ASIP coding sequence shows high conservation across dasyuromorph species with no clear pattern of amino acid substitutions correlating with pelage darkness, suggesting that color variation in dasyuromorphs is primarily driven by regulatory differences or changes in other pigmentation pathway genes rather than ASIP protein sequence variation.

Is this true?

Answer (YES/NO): NO